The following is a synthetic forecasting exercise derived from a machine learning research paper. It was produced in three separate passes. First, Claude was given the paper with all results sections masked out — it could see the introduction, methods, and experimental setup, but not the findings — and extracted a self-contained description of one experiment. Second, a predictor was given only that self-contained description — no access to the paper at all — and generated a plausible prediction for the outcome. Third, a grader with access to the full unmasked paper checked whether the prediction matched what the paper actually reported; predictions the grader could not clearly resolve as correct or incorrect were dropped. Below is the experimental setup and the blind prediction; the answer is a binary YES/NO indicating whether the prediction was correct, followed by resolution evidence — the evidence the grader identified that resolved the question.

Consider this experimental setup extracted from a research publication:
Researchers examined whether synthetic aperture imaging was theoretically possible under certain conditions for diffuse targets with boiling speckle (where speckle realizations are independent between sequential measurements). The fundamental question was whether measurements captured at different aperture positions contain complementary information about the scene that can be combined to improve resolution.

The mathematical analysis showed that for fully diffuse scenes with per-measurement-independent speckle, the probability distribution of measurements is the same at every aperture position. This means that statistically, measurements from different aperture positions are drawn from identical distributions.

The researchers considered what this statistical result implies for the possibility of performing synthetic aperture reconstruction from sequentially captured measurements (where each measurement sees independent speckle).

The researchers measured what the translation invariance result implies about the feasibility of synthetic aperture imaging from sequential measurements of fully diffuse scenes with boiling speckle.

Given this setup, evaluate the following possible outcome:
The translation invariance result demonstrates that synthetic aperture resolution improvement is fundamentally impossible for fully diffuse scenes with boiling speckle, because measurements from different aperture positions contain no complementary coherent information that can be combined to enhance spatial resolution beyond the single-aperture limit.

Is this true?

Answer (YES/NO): YES